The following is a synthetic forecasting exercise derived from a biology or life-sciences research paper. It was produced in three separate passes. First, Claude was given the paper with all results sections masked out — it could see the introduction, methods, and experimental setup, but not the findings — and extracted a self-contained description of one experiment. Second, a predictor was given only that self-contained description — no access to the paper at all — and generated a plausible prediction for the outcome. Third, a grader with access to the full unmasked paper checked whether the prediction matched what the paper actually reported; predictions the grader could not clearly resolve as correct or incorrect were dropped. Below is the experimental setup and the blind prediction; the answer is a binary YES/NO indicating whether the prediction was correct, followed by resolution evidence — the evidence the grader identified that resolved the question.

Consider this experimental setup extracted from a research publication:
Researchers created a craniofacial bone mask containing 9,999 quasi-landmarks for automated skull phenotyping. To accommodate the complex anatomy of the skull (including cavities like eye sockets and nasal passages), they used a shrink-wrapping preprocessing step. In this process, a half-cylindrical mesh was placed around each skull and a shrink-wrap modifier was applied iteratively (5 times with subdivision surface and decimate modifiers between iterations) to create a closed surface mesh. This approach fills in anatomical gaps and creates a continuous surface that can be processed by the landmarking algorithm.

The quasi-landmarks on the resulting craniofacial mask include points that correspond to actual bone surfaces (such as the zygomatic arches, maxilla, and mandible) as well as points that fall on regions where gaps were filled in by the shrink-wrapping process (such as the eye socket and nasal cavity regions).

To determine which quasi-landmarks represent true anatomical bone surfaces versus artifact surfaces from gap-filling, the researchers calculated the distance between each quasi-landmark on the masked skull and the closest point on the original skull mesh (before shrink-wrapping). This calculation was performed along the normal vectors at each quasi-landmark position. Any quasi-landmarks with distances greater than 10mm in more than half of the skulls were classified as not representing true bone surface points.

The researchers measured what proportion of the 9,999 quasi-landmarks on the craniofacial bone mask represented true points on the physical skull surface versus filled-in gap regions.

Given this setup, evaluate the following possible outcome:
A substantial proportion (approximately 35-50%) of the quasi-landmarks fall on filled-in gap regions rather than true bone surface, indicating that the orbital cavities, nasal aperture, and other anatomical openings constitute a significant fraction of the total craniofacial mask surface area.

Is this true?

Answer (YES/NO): NO